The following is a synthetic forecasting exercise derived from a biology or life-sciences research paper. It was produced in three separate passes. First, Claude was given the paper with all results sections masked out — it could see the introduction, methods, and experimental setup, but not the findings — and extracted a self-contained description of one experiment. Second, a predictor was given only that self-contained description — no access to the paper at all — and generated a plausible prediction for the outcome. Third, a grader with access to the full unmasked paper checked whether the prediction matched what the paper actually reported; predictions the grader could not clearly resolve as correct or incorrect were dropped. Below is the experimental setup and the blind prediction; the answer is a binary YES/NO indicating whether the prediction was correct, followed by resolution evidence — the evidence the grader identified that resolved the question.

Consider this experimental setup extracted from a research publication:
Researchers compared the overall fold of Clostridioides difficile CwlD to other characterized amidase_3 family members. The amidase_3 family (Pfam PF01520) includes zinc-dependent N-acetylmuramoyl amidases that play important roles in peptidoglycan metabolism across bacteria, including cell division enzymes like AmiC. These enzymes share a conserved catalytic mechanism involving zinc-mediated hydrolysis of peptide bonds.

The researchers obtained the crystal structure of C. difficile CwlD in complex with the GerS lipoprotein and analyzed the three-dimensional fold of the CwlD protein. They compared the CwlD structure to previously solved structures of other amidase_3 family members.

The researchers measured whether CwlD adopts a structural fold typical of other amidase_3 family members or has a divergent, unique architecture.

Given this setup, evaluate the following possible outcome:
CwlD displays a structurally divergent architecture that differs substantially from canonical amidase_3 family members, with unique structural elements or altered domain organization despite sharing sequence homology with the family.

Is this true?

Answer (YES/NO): NO